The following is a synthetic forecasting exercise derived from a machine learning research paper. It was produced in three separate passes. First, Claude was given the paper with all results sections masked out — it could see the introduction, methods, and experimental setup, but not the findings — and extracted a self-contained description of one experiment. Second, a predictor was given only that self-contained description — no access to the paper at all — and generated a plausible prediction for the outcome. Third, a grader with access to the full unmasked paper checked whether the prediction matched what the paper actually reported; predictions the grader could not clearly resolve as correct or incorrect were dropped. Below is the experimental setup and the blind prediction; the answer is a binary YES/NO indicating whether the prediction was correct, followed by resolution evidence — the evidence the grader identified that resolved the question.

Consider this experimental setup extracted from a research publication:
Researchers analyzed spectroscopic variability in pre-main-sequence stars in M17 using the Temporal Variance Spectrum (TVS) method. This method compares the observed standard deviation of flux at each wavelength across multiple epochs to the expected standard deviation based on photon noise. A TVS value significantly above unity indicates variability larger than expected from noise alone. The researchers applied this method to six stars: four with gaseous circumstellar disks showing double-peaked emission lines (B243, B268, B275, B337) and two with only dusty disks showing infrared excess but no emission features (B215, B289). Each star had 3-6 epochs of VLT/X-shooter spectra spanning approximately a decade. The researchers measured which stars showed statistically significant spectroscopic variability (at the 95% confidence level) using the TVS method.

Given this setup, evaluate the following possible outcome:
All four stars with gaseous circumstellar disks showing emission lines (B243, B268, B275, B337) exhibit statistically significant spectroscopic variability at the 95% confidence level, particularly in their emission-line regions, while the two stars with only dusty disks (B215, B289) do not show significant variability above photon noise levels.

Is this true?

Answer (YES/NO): NO